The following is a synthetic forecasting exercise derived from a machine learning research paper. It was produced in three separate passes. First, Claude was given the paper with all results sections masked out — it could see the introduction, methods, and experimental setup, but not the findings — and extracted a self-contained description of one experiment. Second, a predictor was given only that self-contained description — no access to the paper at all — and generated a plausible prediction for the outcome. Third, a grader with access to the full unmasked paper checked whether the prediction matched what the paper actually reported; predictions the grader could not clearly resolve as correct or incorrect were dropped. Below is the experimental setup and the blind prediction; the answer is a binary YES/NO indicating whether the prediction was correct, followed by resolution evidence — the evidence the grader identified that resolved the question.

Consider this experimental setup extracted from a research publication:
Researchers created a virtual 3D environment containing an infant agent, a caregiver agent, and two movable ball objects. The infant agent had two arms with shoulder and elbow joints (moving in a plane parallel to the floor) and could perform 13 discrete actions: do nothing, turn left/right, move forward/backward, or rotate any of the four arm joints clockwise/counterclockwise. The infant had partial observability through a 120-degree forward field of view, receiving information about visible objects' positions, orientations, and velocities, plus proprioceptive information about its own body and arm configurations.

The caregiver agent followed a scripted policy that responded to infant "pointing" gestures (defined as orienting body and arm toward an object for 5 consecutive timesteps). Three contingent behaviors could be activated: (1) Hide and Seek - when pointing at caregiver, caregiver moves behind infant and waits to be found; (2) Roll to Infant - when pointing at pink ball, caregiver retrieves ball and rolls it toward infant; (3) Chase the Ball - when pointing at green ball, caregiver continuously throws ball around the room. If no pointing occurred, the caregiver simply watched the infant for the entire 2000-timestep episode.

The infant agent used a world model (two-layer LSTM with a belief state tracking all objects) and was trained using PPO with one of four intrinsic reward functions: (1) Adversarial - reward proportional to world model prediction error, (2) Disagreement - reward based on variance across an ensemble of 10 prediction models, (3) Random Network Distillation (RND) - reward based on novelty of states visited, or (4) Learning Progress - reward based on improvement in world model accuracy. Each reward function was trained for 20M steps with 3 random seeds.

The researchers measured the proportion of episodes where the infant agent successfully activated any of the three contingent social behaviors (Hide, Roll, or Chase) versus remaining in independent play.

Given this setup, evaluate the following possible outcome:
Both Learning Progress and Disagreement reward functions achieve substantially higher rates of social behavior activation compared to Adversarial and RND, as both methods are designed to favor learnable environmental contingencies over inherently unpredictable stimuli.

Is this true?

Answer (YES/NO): NO